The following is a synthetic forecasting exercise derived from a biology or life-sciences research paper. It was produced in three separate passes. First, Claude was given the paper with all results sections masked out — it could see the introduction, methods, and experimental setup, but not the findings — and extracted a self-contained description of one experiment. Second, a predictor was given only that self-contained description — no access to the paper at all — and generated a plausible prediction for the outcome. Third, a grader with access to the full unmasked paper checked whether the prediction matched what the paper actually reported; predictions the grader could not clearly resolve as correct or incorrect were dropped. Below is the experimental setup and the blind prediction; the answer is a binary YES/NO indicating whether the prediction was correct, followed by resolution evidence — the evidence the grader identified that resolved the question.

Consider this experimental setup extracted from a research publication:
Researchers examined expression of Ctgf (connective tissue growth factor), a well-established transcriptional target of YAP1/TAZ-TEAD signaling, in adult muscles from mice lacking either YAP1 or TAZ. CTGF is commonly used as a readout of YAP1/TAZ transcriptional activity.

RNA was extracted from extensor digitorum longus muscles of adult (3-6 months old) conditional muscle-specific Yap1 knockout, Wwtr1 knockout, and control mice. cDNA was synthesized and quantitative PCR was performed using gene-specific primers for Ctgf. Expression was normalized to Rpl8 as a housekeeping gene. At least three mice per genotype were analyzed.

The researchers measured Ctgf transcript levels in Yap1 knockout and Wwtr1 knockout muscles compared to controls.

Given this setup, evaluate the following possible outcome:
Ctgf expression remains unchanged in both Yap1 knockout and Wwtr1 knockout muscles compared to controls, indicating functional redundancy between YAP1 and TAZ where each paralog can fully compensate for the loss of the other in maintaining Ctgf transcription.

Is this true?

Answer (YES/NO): NO